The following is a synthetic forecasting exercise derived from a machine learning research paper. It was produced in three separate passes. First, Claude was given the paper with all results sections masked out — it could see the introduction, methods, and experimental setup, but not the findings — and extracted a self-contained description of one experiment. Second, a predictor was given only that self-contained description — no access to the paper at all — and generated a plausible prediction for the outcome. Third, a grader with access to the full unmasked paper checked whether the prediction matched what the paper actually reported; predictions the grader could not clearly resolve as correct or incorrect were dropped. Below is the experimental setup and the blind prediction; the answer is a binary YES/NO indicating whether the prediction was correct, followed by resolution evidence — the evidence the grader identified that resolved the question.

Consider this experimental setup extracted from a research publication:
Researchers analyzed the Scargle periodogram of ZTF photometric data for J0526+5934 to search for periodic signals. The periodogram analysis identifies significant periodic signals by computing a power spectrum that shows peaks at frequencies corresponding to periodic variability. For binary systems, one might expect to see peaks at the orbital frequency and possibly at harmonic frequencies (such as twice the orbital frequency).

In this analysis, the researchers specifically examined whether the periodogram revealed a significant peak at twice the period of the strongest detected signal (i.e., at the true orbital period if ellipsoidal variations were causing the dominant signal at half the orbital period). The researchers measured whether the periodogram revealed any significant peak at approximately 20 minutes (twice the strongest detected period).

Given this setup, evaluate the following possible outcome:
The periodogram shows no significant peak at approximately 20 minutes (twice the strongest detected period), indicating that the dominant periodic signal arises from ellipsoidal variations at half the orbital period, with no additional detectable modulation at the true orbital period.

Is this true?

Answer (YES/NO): YES